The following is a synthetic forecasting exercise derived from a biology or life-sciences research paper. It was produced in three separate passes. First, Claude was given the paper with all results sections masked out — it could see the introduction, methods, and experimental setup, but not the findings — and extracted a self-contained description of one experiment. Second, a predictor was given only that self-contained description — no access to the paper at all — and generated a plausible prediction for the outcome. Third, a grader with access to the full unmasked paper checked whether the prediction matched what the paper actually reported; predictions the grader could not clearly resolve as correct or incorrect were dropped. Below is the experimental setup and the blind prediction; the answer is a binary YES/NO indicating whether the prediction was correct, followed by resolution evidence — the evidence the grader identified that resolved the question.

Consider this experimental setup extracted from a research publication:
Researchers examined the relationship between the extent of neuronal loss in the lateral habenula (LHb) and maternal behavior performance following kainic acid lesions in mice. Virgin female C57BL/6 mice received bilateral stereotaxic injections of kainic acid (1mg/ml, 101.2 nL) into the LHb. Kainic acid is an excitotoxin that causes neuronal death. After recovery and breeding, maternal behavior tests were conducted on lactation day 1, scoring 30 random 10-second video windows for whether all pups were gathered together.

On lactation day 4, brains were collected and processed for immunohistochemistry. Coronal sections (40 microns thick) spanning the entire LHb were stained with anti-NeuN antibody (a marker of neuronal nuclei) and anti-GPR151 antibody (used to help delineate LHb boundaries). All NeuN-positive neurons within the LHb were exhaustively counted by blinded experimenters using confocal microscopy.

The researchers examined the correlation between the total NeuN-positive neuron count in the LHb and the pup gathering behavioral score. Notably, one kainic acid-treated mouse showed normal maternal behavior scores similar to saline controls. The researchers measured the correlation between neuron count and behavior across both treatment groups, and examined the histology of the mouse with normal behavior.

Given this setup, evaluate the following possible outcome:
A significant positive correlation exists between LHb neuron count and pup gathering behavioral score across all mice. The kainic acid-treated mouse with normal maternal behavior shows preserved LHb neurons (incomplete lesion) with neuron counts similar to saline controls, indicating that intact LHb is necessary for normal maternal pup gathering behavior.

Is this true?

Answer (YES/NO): YES